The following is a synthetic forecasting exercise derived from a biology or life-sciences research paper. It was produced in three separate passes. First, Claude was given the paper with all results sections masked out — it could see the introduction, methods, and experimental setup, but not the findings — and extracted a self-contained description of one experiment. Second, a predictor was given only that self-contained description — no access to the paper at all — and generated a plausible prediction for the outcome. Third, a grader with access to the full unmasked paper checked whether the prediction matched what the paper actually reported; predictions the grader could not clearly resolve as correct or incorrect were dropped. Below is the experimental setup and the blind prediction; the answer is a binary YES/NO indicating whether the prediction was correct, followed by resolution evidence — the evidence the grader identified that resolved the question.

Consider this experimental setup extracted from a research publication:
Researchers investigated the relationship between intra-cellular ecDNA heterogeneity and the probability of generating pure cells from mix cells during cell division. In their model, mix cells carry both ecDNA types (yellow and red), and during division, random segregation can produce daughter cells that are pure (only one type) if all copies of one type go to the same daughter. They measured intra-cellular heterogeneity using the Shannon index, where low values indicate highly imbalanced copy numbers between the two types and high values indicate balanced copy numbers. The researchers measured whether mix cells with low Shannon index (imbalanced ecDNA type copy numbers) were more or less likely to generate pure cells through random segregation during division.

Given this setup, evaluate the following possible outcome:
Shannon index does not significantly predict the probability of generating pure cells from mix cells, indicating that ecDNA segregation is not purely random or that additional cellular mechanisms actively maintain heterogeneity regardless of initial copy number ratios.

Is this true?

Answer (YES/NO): NO